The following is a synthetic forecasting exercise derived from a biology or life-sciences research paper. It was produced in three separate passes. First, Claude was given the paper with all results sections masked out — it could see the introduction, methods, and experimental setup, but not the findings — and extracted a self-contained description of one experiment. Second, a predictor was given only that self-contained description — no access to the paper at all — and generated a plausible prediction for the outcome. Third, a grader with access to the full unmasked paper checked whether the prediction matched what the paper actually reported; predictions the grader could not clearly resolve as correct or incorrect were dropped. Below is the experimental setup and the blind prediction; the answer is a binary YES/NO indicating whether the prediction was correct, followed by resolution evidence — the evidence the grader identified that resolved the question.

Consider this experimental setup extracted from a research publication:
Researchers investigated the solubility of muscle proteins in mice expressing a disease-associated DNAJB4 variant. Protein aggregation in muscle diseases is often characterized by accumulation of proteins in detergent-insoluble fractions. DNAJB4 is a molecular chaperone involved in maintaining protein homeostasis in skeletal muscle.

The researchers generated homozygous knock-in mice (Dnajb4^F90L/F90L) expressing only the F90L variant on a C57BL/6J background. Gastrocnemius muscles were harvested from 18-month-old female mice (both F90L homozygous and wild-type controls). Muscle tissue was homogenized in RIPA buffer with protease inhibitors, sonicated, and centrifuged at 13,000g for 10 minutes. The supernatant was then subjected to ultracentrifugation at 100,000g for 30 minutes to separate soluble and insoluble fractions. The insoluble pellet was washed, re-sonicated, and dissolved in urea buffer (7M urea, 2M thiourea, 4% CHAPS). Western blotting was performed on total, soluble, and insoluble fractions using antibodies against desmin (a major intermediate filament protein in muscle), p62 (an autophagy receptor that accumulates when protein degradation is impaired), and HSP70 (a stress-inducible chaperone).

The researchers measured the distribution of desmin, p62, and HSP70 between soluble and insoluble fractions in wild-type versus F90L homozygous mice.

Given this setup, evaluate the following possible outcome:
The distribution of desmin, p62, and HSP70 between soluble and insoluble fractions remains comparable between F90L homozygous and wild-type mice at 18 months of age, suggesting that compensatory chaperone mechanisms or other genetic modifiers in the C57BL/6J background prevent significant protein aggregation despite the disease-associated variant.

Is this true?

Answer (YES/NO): NO